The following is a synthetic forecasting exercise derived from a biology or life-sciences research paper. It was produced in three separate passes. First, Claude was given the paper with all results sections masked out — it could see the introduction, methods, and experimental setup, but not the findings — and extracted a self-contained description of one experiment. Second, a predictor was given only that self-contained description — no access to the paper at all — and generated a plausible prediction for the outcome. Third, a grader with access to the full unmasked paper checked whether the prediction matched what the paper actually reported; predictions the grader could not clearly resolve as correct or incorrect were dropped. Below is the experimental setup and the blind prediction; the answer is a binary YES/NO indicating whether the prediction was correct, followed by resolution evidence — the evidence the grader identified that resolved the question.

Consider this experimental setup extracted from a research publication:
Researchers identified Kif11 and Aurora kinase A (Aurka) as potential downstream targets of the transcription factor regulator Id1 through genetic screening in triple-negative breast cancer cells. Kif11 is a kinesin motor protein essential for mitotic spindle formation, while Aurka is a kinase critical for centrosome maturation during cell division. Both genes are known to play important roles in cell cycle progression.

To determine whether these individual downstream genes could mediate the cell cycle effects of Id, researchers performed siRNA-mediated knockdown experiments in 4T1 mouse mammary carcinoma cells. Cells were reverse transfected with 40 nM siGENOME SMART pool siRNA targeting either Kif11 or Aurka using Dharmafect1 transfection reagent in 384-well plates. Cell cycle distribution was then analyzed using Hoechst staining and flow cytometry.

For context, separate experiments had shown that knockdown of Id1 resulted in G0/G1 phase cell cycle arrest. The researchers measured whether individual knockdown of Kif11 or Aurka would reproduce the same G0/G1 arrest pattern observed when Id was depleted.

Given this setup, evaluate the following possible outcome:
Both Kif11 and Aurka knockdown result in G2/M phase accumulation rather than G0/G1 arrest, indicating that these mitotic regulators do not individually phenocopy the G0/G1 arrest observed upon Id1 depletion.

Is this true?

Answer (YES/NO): YES